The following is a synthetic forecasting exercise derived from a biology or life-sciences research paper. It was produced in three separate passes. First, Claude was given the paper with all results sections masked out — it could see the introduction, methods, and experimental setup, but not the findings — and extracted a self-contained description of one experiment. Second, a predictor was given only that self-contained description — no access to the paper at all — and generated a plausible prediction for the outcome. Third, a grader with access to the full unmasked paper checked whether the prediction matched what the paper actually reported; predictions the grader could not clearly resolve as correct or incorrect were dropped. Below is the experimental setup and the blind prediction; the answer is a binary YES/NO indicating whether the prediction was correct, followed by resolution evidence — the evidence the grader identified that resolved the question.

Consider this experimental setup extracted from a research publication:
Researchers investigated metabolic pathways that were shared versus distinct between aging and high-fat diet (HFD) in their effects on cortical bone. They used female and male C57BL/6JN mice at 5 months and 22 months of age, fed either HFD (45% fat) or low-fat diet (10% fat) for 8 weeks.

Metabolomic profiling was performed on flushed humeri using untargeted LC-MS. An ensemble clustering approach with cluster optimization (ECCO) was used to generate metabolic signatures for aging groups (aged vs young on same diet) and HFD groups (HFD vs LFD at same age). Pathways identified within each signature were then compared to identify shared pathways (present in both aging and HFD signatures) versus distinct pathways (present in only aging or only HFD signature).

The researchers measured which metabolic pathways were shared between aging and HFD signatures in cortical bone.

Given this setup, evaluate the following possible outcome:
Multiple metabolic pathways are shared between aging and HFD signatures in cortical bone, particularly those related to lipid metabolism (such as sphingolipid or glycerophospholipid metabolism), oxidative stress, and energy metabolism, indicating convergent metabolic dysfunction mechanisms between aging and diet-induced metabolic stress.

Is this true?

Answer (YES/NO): YES